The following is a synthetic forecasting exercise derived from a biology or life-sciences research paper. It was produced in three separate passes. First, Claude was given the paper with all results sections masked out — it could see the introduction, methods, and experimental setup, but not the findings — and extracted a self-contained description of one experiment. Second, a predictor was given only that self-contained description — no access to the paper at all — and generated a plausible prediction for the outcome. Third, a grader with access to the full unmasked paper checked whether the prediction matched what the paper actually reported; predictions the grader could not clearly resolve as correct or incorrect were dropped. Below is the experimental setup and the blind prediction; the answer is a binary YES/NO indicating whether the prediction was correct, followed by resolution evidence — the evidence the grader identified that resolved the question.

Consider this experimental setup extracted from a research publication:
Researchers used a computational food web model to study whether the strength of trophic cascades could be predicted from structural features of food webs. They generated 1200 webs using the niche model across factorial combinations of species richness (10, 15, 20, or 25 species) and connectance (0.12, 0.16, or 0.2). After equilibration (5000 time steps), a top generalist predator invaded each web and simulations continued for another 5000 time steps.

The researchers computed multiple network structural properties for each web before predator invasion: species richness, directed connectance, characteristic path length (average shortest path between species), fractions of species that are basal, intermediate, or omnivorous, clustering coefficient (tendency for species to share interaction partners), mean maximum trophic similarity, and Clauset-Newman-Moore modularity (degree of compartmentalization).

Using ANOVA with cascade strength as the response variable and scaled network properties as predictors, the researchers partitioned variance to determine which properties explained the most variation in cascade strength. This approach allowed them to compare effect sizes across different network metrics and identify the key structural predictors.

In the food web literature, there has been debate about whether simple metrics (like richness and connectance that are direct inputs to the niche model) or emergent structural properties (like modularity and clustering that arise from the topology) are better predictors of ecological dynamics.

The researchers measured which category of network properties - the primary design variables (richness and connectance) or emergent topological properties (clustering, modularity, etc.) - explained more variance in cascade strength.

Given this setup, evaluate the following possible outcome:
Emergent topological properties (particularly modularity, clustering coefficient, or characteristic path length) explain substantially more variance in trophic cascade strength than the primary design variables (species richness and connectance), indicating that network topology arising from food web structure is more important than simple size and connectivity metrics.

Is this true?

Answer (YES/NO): NO